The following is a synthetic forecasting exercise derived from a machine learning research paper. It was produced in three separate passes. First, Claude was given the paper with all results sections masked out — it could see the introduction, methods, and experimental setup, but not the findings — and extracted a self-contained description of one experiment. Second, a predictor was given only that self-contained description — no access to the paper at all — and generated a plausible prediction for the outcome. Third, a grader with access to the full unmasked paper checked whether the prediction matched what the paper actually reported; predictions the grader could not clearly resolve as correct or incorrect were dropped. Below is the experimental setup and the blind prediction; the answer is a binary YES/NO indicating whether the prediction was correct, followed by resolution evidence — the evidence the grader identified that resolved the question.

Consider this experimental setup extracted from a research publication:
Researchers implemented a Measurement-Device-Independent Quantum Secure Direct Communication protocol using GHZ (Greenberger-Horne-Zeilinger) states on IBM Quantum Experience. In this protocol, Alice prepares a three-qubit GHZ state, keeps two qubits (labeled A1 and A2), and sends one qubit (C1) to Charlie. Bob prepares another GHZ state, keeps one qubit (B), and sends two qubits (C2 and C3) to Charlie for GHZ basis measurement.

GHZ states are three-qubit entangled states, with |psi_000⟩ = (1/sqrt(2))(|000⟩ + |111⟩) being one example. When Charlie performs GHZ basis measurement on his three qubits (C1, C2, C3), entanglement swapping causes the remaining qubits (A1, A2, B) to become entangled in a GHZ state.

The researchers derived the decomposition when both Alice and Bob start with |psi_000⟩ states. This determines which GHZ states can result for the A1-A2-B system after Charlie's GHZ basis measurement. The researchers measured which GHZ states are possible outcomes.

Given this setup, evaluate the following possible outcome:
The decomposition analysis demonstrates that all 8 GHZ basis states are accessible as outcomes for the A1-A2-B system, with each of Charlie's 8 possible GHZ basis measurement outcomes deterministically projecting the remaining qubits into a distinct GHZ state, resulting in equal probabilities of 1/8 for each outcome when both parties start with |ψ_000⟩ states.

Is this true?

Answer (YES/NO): NO